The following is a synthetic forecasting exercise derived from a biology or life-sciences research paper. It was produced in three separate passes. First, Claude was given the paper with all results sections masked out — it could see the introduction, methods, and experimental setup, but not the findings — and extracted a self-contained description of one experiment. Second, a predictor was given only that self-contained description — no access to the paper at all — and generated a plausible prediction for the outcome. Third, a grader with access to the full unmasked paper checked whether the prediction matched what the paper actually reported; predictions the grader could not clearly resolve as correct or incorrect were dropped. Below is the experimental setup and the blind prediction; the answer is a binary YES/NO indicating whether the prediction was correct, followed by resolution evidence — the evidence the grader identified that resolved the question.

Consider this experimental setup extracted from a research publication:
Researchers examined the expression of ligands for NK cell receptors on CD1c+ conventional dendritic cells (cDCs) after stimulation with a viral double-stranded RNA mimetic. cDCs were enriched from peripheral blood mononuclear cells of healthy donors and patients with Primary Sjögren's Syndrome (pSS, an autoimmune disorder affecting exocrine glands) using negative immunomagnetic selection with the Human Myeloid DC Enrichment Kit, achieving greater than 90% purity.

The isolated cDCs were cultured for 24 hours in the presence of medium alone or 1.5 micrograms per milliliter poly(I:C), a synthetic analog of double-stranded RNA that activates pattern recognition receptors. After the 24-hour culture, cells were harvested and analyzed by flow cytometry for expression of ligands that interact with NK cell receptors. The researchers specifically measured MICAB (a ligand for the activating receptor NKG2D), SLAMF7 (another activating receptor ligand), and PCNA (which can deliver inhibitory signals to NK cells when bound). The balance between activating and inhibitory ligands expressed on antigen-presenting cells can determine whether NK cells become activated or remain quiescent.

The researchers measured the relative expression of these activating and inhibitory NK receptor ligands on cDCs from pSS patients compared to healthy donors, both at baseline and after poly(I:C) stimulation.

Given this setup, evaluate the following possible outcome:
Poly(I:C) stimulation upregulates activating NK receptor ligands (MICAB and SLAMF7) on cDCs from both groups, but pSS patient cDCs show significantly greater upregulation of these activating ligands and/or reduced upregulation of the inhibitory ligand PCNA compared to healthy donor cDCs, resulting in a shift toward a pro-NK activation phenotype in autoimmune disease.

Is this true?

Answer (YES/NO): YES